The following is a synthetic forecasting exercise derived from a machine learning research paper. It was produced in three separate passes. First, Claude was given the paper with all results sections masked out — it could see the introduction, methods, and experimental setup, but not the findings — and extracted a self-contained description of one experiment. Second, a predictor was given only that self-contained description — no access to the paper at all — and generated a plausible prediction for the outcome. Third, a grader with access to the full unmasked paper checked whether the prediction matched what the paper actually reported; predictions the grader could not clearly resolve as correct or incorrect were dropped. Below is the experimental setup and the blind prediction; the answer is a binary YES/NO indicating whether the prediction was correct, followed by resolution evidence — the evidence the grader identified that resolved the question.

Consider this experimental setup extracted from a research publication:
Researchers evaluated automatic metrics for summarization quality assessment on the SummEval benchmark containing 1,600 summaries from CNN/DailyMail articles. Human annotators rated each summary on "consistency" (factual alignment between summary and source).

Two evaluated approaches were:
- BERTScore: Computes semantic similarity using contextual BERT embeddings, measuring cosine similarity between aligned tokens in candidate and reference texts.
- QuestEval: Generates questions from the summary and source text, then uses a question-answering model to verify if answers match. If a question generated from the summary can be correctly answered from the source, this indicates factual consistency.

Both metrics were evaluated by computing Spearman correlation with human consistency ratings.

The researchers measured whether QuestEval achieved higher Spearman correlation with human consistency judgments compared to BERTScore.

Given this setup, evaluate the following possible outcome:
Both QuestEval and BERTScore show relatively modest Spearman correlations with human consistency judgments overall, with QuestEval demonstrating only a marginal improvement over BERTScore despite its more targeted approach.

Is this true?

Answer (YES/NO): NO